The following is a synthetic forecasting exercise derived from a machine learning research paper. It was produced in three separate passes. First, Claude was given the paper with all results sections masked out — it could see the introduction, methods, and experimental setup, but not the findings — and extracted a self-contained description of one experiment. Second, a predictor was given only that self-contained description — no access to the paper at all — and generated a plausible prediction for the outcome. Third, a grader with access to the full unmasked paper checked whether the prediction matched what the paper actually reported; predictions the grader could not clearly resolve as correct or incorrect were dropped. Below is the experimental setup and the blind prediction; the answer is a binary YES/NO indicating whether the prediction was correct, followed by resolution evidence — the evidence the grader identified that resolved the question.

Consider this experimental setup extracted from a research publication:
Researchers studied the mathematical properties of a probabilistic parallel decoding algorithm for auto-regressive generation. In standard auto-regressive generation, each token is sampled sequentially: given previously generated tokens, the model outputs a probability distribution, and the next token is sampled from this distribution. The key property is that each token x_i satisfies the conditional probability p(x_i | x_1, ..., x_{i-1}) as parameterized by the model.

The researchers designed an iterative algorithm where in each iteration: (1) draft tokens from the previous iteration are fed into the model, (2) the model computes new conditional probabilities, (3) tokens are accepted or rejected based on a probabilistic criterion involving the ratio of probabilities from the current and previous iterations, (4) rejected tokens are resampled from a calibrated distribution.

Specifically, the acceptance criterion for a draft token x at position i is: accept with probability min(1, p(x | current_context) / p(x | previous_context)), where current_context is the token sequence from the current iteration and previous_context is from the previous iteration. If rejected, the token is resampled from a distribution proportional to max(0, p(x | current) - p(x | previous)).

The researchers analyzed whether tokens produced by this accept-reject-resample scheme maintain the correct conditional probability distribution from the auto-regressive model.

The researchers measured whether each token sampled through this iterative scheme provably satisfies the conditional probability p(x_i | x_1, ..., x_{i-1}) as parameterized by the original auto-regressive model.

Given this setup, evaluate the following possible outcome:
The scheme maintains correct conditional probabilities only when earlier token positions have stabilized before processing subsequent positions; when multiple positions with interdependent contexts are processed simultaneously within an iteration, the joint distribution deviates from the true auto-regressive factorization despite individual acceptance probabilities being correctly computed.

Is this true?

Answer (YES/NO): NO